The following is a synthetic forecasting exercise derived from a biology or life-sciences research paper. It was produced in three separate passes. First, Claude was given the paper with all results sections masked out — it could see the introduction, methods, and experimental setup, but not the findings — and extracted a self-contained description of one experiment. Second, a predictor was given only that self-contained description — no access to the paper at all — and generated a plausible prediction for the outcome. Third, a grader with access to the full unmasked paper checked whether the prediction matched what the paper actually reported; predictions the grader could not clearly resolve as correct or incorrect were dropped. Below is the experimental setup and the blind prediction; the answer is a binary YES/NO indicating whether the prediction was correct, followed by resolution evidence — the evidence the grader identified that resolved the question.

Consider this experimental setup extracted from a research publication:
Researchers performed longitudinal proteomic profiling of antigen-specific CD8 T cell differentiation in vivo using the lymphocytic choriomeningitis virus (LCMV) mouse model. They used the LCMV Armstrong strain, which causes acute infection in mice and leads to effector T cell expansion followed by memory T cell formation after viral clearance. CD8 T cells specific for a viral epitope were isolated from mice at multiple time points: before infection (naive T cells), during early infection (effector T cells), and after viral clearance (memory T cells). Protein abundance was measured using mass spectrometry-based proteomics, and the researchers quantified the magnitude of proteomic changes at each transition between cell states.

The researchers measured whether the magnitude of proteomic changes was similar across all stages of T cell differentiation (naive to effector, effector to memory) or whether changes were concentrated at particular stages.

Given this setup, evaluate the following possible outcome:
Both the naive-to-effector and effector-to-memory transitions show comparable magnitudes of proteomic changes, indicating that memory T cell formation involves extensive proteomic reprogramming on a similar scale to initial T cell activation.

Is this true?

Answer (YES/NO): NO